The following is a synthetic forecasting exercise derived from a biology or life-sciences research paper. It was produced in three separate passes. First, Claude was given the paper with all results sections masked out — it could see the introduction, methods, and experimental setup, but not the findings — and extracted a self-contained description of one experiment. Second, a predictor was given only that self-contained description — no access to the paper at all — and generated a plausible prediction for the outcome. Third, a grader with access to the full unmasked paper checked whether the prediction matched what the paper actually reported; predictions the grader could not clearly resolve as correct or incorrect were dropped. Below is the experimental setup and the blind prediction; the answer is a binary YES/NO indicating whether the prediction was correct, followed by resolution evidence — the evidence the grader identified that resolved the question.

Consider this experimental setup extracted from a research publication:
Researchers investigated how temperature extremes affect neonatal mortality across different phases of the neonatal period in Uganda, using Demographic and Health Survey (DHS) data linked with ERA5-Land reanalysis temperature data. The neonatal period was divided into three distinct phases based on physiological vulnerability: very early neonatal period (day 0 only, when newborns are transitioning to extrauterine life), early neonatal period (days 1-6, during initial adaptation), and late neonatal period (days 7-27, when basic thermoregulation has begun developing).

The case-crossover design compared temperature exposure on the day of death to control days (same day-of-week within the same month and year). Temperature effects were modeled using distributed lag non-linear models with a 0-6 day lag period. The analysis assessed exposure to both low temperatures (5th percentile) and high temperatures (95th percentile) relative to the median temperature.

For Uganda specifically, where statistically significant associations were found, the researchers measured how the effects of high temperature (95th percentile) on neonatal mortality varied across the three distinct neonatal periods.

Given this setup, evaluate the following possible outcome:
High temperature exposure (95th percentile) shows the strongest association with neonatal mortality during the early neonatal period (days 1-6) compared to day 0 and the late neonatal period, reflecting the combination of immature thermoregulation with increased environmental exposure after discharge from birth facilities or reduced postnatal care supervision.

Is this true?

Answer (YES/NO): YES